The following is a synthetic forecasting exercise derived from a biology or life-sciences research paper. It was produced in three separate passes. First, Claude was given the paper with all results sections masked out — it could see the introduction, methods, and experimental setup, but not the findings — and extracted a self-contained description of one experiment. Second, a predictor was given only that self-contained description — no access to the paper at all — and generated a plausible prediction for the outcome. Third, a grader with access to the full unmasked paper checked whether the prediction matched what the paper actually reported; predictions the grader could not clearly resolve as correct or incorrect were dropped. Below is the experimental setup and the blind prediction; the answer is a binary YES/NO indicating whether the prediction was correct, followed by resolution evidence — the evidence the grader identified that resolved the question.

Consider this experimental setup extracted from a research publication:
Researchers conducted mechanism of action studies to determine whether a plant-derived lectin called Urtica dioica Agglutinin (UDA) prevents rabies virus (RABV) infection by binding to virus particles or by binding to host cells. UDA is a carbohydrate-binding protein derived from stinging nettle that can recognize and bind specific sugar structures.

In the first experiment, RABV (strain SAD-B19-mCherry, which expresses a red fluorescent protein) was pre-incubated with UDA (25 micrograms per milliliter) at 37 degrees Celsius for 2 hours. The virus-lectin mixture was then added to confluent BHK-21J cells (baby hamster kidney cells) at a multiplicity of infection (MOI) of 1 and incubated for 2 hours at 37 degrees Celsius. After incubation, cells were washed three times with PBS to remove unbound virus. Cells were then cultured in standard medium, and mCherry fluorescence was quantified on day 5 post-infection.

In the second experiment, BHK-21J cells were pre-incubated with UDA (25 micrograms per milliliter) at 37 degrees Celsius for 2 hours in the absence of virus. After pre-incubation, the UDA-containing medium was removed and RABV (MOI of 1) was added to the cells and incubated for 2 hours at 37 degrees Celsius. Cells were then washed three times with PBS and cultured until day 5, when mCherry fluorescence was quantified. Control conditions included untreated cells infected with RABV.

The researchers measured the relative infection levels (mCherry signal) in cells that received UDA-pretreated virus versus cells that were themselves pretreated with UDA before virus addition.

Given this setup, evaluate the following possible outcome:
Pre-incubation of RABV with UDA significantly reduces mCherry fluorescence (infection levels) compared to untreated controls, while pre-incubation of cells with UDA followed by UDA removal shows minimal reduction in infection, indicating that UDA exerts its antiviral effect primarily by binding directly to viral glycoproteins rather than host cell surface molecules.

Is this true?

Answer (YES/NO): NO